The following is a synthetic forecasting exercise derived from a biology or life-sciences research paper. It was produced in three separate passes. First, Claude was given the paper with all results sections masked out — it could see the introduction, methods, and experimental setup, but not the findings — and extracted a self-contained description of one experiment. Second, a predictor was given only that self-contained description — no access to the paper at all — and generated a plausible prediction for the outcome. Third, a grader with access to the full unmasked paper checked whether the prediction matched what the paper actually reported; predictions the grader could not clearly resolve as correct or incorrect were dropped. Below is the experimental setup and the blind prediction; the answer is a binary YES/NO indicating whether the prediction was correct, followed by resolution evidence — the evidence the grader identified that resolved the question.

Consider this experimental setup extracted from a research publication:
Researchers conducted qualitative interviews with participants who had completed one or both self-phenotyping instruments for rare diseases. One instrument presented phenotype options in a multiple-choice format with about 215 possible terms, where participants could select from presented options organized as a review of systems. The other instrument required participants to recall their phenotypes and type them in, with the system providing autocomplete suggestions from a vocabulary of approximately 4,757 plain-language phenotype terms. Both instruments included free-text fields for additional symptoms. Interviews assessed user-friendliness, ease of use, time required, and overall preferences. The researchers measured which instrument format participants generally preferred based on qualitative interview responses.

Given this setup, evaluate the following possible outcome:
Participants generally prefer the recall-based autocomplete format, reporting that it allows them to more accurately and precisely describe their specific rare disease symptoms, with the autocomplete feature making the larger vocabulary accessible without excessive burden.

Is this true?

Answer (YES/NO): NO